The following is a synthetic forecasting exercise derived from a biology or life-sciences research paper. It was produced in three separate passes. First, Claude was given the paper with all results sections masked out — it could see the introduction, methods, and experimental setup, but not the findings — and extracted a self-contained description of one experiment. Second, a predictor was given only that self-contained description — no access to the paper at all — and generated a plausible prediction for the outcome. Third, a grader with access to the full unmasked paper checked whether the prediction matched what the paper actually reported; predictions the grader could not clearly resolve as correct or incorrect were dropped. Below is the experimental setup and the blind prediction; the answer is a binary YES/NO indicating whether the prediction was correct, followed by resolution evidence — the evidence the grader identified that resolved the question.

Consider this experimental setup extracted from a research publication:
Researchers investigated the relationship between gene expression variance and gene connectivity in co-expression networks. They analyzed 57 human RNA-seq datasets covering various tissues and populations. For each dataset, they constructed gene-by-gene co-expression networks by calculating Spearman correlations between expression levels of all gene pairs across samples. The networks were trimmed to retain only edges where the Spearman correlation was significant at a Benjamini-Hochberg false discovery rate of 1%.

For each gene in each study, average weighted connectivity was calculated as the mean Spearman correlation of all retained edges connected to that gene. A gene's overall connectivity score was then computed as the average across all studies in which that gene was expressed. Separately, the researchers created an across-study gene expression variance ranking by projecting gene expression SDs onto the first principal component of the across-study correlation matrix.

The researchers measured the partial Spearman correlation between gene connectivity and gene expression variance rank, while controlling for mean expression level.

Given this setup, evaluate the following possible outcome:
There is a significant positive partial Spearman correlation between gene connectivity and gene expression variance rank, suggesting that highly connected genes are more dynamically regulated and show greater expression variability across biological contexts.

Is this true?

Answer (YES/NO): NO